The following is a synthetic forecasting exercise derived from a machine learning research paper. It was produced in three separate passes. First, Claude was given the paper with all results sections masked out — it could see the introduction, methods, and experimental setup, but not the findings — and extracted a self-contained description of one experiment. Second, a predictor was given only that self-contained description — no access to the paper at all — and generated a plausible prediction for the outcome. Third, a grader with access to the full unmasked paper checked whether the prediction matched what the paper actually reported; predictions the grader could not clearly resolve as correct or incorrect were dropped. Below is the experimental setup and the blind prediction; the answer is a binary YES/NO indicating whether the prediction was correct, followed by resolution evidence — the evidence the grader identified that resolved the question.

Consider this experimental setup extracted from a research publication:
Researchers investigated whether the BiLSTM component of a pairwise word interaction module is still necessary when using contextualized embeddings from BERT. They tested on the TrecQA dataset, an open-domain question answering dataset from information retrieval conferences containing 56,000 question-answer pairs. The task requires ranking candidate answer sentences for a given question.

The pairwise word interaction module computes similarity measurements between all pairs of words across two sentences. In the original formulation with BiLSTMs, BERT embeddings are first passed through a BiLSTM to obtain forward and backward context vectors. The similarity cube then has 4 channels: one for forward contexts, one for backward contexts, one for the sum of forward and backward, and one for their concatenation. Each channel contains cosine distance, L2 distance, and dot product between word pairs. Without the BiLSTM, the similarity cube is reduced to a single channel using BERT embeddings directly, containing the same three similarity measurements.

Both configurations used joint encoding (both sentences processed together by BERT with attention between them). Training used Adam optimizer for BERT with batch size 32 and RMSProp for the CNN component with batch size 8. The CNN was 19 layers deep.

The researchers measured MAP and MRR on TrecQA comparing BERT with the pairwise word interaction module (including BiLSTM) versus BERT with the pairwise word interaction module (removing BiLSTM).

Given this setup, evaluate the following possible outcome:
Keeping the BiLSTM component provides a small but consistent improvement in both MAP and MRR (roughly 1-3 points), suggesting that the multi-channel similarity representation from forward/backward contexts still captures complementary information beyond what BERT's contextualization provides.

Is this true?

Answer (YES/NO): NO